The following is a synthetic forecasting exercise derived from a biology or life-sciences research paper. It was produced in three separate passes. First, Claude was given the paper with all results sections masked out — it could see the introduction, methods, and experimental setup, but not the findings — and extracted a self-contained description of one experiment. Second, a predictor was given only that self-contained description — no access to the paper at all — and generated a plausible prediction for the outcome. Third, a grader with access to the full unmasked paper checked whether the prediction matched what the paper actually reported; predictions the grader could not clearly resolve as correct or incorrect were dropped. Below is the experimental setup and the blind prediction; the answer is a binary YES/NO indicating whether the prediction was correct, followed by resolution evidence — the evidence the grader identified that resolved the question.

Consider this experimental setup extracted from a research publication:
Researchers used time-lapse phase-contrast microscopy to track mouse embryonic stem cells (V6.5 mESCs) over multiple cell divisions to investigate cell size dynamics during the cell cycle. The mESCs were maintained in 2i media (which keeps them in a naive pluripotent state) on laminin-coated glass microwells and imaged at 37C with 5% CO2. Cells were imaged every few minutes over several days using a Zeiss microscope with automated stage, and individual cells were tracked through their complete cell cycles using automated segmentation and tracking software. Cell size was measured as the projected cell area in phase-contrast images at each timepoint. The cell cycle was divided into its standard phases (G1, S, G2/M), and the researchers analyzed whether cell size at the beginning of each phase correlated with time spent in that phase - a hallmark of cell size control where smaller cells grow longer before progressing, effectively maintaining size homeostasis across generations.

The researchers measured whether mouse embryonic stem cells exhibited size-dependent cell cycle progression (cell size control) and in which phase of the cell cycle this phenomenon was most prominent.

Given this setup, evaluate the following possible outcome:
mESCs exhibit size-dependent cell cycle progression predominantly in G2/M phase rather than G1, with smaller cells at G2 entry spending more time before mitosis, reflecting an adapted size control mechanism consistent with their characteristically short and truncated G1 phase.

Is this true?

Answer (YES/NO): NO